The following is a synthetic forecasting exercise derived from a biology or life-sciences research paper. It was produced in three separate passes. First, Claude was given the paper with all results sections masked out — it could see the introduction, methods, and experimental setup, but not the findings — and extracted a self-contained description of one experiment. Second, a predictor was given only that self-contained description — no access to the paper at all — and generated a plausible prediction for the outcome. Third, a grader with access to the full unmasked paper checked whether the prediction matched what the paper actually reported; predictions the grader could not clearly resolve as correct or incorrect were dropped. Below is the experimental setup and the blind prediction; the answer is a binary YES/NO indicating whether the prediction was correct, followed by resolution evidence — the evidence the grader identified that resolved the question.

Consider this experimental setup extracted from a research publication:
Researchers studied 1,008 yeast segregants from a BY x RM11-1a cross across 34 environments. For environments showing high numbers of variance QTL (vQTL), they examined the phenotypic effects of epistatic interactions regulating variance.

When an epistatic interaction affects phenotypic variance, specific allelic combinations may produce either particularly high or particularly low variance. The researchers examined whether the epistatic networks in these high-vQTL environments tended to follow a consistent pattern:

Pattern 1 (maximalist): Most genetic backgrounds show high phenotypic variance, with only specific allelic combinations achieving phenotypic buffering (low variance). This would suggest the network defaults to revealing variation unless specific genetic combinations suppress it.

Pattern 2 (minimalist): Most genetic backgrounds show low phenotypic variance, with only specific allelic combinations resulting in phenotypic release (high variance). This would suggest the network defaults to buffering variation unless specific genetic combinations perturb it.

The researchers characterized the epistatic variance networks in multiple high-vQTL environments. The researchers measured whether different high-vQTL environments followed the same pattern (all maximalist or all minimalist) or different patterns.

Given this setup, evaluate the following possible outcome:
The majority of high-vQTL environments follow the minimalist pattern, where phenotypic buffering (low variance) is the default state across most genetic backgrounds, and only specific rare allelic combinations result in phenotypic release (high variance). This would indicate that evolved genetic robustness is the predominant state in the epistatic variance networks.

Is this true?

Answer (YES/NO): NO